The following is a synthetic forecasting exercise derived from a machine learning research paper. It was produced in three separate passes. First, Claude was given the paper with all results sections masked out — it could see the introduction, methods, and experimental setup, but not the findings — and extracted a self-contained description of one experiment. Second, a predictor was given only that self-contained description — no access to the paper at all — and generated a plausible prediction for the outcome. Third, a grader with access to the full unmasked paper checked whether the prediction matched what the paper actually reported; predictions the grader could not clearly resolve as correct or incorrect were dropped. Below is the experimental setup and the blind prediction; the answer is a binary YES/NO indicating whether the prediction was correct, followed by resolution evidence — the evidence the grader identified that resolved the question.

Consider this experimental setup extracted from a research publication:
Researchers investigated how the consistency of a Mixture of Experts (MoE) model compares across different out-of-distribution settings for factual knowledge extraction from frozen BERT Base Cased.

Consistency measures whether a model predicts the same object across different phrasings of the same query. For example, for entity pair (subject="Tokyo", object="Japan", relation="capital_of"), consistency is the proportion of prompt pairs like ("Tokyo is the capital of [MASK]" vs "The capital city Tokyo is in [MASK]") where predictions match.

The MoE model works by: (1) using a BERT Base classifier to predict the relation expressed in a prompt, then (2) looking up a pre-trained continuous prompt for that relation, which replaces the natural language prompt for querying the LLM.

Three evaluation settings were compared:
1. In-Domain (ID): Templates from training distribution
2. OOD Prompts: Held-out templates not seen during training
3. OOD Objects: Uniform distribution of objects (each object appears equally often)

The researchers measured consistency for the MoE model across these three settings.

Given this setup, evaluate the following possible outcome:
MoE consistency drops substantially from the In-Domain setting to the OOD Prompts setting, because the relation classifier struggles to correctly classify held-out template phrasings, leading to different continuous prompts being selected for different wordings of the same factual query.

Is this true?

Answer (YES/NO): YES